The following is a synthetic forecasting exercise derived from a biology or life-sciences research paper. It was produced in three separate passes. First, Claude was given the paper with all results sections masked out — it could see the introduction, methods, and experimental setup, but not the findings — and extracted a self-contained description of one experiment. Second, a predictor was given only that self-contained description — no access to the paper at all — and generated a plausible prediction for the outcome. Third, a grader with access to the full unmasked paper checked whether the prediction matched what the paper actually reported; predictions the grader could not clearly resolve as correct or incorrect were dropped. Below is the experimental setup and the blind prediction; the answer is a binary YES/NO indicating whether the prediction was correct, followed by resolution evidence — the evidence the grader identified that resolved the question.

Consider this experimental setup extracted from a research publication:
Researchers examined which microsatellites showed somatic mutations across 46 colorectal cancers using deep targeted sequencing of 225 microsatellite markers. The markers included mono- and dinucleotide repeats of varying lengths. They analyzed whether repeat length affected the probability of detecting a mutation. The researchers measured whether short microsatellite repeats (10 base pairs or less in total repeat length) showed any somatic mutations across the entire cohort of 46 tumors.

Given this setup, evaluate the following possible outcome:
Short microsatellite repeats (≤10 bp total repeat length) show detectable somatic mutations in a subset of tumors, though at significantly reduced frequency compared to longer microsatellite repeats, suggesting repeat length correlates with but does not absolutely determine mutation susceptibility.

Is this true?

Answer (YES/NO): NO